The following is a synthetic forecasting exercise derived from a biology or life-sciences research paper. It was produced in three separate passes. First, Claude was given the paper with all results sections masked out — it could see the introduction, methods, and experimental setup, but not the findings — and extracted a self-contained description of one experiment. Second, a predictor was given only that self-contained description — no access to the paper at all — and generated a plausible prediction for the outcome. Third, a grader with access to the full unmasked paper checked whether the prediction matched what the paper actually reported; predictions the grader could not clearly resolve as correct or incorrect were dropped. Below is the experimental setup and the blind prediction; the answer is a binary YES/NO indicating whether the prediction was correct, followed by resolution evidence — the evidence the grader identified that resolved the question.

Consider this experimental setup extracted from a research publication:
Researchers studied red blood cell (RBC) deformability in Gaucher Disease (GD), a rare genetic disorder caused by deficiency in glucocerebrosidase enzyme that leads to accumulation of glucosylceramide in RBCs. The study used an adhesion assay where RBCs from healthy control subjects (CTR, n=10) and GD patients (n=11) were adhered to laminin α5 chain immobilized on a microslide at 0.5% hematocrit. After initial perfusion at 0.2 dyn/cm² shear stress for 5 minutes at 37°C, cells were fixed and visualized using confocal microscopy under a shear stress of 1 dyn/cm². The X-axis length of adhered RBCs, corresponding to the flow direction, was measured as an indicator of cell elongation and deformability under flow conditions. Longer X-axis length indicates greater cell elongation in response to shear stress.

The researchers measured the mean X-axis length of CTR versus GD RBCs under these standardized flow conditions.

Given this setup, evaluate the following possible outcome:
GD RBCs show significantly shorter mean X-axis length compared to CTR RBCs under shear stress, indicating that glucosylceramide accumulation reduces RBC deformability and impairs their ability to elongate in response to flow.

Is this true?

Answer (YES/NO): YES